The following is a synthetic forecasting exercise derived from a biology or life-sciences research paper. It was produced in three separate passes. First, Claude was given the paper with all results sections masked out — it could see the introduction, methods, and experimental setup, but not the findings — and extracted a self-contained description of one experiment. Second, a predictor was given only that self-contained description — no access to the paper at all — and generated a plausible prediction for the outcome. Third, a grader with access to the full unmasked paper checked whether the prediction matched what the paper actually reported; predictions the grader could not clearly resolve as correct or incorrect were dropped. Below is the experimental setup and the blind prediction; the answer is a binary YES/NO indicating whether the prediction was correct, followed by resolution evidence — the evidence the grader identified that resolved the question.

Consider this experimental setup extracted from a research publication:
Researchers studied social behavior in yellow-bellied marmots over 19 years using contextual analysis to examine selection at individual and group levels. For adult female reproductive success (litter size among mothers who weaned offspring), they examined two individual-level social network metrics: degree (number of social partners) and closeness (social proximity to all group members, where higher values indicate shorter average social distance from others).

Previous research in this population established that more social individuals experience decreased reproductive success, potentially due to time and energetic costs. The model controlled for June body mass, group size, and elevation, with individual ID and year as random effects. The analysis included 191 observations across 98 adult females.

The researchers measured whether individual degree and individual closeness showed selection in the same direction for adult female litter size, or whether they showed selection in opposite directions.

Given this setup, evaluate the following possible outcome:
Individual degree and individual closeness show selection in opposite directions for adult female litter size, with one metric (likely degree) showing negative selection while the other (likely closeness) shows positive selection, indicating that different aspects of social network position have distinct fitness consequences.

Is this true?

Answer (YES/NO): YES